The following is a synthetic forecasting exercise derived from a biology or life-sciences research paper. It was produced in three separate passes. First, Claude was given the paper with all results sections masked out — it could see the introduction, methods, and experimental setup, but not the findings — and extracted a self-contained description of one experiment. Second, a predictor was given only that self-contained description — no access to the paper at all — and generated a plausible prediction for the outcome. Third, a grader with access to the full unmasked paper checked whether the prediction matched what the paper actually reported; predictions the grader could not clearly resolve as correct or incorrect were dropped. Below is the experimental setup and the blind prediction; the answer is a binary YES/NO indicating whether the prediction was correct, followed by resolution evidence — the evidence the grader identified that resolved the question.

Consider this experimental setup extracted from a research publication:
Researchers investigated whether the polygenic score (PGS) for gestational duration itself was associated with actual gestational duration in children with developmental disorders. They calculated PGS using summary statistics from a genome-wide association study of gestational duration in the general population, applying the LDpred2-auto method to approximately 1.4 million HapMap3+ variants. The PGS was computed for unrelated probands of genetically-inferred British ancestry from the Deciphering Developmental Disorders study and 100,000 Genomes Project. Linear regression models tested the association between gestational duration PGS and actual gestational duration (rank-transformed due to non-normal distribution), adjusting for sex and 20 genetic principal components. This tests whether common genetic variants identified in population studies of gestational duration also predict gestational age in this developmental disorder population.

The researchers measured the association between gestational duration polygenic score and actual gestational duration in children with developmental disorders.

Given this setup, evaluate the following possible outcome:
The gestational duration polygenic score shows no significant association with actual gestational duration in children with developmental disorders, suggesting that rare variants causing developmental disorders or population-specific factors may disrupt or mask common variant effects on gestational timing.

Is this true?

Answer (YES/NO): NO